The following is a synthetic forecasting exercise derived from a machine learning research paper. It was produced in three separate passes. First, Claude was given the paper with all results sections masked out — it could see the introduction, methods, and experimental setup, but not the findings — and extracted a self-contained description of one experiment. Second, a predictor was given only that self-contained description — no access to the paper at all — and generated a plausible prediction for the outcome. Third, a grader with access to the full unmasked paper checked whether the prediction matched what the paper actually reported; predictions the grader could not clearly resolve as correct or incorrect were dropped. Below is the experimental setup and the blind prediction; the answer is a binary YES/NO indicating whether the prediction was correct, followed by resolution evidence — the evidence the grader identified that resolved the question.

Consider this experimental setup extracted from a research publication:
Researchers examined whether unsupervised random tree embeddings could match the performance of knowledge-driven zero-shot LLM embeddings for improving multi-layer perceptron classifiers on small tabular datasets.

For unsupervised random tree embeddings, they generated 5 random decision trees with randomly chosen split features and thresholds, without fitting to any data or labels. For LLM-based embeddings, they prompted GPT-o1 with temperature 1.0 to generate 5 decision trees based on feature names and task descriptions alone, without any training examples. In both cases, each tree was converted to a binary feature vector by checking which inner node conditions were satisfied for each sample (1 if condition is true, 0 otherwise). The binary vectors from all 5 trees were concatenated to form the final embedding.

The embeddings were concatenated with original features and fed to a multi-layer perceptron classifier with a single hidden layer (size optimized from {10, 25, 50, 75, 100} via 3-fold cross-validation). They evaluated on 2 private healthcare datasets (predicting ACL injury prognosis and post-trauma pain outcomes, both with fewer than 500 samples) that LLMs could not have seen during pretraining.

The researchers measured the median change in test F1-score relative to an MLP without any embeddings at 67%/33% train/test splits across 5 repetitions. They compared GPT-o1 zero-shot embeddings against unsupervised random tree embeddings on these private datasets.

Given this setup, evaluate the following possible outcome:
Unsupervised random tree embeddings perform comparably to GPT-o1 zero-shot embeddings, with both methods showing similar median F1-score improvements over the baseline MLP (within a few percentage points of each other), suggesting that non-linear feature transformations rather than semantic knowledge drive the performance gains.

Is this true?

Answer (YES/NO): NO